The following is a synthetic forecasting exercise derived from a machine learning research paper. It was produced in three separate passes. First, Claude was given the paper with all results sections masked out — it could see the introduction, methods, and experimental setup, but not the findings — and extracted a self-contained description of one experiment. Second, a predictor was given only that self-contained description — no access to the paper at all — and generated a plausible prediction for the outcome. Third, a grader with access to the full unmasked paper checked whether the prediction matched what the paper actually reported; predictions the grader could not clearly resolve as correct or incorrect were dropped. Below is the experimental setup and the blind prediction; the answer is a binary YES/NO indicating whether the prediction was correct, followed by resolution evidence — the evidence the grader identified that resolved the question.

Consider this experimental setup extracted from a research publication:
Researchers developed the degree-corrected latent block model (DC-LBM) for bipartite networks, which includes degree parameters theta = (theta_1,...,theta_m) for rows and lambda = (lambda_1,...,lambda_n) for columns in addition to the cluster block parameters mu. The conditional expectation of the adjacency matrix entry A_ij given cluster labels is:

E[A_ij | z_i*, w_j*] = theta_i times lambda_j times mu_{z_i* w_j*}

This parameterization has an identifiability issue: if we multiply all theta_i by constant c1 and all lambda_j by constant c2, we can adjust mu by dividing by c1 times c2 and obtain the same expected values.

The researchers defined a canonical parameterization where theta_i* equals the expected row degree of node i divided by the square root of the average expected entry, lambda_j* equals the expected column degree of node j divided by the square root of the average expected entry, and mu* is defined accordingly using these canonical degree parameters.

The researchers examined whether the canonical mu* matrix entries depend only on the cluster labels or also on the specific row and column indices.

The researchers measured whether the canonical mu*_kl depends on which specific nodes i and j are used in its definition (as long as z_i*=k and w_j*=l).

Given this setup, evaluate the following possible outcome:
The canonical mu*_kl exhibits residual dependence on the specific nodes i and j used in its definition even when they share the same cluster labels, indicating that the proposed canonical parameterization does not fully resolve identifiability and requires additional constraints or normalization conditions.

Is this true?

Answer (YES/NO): NO